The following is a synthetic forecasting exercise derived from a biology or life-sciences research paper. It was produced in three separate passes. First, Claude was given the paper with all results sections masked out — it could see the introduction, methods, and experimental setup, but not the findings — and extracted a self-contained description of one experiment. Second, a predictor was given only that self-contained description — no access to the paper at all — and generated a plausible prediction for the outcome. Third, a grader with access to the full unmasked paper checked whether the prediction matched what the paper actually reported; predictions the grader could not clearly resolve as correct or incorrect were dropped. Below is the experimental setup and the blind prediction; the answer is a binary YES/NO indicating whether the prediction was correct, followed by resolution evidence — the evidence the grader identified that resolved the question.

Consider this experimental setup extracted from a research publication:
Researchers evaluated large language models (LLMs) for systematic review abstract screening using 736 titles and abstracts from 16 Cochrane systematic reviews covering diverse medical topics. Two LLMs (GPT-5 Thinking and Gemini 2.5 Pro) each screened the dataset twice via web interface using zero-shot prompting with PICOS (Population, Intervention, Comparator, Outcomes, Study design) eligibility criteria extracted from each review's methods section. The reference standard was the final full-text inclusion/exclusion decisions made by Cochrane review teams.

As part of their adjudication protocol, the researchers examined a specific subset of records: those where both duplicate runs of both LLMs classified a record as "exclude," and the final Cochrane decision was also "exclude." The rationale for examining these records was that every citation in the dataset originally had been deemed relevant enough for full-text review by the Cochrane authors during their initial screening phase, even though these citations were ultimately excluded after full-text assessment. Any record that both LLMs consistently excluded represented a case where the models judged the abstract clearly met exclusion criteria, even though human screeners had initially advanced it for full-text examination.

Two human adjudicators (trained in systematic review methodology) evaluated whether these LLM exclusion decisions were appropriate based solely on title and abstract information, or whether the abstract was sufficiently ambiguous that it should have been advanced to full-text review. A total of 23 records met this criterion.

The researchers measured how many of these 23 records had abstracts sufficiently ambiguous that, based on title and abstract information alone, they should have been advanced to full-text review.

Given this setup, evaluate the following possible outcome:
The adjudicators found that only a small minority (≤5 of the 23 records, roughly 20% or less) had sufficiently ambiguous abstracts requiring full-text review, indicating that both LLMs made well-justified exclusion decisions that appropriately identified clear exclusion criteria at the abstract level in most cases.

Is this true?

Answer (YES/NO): YES